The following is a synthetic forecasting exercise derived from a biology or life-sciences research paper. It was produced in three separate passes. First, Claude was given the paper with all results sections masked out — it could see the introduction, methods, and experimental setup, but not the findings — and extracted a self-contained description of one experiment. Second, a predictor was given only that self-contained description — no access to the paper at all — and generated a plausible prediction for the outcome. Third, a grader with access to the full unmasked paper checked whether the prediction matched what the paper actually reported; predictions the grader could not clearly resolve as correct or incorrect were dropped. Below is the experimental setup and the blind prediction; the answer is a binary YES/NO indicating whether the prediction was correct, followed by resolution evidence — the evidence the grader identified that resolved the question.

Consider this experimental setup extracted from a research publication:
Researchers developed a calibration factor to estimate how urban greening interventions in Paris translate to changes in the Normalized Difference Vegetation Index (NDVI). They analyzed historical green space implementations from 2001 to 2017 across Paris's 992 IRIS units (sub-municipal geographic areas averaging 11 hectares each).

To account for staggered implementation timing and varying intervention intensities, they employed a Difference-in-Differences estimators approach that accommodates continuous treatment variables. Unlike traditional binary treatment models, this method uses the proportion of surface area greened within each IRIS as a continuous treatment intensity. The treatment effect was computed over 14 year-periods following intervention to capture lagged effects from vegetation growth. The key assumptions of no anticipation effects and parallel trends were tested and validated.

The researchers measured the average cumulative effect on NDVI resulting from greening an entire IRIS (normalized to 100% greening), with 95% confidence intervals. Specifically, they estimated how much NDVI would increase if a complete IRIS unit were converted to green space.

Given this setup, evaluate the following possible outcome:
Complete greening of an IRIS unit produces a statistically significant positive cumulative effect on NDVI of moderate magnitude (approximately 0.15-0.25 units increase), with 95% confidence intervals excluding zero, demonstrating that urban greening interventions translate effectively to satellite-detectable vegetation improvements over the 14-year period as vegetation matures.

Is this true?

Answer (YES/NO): NO